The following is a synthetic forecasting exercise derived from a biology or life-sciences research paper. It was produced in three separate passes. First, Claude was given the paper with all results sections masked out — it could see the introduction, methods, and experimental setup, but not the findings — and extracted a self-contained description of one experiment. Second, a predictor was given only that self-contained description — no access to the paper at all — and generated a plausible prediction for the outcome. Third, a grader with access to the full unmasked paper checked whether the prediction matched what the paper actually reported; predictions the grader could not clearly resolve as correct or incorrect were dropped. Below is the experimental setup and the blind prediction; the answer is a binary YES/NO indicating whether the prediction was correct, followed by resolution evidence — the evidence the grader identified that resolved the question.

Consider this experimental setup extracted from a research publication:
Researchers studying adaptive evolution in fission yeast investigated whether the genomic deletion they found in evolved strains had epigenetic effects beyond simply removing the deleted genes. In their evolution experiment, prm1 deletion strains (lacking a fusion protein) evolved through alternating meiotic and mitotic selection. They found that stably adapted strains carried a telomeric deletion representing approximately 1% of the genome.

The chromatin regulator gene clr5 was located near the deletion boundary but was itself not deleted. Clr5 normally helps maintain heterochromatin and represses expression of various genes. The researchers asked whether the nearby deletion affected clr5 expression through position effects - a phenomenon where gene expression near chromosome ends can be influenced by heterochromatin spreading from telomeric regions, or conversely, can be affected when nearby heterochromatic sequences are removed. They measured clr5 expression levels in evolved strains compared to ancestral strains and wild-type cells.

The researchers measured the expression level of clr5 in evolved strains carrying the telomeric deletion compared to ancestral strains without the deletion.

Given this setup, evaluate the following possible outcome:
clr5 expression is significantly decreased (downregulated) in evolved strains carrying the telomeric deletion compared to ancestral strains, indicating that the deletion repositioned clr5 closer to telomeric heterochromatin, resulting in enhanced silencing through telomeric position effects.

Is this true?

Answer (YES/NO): YES